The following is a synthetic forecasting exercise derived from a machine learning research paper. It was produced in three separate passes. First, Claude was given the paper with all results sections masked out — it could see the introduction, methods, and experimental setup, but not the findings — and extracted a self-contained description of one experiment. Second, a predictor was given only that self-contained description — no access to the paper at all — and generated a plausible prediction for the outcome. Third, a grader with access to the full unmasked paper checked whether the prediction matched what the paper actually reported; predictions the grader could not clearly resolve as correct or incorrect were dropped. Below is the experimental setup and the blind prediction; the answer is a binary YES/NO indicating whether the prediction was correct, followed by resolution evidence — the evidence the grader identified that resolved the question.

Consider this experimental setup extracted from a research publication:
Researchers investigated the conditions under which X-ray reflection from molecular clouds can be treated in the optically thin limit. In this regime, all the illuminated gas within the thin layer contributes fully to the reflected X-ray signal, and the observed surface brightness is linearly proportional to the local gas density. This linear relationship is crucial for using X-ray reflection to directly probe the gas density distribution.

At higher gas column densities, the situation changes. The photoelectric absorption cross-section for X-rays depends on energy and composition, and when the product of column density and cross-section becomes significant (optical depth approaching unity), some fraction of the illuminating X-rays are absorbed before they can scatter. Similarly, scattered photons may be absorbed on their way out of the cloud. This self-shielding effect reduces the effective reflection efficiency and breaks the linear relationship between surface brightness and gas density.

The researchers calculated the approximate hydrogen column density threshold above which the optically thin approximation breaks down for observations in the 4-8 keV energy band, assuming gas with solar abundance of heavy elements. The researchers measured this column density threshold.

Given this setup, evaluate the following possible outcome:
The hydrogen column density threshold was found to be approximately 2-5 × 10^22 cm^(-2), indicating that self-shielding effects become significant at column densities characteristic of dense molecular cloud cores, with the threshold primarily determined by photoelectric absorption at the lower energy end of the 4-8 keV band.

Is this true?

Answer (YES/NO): NO